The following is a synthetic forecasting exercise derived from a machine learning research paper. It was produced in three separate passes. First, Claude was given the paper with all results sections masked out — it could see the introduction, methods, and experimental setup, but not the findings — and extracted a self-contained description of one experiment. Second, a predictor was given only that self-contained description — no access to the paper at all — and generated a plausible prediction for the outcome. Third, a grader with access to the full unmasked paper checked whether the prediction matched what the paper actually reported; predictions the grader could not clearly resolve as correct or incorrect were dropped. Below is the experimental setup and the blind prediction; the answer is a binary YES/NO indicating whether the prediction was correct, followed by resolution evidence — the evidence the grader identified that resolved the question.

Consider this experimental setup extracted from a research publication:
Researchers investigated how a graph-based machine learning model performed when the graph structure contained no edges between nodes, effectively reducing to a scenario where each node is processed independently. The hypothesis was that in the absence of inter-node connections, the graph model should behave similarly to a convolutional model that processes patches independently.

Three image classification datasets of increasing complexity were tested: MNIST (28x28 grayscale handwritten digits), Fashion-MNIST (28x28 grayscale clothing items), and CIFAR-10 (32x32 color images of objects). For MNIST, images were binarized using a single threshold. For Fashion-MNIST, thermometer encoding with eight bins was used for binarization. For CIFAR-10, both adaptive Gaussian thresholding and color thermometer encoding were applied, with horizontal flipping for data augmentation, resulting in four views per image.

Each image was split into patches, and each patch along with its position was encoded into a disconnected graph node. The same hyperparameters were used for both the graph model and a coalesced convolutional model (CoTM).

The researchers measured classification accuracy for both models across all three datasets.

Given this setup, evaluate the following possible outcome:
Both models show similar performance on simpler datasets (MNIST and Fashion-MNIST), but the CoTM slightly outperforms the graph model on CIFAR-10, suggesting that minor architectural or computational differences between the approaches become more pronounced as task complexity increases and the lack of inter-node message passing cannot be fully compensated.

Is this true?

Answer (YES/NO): NO